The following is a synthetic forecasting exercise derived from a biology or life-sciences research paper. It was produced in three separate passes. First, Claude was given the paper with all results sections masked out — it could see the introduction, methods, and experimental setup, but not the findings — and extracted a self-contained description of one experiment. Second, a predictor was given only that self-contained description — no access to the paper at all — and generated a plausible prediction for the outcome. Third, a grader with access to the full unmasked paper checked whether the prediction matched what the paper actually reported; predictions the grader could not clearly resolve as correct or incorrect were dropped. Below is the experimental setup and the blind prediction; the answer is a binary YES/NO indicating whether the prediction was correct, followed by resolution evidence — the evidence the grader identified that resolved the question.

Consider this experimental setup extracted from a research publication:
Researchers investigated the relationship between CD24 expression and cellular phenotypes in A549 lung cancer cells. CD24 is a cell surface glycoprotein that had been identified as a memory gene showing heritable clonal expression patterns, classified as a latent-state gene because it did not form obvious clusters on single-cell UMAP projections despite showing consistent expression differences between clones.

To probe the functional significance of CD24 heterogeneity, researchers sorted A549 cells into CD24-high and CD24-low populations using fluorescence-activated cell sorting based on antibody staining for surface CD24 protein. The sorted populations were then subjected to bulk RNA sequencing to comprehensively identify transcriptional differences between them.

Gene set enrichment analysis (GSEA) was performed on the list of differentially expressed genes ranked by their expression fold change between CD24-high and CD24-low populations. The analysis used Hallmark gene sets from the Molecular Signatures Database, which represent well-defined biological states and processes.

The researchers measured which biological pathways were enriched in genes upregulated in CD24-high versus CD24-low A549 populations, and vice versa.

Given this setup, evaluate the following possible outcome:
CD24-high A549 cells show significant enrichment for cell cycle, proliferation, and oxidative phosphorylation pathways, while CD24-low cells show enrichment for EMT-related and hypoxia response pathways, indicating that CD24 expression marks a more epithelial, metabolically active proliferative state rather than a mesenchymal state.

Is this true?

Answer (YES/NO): NO